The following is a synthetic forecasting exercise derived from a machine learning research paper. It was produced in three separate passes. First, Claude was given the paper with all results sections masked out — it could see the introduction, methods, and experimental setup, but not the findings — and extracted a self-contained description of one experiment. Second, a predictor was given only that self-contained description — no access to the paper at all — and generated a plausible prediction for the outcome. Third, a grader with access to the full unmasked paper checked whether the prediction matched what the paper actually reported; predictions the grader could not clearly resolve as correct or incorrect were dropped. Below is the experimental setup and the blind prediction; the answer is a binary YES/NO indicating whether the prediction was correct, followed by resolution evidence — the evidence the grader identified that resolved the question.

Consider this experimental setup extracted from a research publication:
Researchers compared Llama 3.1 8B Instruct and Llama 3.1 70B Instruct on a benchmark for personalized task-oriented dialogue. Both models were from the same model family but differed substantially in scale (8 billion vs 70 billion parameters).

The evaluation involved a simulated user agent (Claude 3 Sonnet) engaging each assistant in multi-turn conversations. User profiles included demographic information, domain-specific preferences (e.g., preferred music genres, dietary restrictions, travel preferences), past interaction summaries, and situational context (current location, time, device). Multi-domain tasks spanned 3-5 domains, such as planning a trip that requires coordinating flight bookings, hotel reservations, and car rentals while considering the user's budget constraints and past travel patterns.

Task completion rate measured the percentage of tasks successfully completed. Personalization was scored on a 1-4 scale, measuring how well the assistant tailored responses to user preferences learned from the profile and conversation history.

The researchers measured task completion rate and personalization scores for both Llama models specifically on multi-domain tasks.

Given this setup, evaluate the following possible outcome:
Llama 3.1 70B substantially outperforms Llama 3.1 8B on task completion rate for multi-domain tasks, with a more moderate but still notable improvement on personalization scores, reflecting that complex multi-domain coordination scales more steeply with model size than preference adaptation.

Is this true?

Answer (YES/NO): NO